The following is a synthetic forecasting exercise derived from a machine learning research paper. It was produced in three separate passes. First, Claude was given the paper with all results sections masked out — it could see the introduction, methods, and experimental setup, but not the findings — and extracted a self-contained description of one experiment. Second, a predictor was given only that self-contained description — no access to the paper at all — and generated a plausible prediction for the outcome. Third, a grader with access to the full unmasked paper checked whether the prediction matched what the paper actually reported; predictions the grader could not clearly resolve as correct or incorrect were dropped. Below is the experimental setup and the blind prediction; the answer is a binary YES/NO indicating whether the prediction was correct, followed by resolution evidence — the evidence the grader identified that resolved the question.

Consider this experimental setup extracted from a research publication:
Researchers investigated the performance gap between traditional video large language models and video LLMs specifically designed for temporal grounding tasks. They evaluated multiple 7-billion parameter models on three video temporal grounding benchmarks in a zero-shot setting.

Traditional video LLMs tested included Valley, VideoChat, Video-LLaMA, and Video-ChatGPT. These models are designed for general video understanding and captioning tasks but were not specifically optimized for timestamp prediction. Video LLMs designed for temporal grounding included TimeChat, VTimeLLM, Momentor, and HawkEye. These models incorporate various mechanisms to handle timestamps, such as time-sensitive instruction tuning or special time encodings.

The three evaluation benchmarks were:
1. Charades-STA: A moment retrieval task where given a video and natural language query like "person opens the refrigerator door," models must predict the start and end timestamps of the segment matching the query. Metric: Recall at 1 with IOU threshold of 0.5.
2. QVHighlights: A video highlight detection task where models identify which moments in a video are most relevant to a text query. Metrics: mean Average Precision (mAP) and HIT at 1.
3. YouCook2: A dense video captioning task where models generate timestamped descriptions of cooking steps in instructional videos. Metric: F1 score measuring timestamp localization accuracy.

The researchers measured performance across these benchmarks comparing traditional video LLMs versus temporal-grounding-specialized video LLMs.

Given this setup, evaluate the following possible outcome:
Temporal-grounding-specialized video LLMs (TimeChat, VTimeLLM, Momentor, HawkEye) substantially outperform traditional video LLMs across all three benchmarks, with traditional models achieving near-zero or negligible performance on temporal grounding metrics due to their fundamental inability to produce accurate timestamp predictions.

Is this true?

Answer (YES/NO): NO